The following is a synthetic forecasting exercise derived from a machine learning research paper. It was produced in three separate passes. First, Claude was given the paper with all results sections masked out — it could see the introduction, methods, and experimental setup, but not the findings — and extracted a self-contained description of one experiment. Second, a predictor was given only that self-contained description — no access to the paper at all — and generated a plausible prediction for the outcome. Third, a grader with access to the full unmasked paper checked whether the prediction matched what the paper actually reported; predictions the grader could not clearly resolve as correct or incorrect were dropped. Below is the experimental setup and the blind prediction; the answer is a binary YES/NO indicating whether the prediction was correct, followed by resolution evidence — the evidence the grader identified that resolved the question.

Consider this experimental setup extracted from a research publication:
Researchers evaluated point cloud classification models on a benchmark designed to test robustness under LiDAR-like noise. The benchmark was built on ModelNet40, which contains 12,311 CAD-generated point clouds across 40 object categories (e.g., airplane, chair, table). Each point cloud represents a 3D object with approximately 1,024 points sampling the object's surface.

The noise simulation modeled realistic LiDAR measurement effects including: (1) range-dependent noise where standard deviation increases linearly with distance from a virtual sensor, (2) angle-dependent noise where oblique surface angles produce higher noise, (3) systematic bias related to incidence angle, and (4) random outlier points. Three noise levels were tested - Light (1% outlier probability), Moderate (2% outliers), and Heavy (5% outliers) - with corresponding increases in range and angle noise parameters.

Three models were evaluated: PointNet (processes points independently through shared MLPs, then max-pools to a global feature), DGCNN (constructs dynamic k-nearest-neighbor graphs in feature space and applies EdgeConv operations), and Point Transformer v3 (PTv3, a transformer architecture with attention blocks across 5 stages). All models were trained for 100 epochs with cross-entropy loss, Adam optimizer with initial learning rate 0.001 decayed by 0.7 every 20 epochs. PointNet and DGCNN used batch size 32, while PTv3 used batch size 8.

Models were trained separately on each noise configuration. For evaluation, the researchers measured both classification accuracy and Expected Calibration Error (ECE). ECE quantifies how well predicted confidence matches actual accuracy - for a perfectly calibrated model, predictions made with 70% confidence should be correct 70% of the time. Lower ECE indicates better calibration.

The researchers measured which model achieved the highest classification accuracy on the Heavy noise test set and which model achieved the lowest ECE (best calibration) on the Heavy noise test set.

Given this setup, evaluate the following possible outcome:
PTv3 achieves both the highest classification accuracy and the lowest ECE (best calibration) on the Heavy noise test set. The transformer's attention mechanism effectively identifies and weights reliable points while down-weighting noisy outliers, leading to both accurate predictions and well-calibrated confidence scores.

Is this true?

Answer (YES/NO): NO